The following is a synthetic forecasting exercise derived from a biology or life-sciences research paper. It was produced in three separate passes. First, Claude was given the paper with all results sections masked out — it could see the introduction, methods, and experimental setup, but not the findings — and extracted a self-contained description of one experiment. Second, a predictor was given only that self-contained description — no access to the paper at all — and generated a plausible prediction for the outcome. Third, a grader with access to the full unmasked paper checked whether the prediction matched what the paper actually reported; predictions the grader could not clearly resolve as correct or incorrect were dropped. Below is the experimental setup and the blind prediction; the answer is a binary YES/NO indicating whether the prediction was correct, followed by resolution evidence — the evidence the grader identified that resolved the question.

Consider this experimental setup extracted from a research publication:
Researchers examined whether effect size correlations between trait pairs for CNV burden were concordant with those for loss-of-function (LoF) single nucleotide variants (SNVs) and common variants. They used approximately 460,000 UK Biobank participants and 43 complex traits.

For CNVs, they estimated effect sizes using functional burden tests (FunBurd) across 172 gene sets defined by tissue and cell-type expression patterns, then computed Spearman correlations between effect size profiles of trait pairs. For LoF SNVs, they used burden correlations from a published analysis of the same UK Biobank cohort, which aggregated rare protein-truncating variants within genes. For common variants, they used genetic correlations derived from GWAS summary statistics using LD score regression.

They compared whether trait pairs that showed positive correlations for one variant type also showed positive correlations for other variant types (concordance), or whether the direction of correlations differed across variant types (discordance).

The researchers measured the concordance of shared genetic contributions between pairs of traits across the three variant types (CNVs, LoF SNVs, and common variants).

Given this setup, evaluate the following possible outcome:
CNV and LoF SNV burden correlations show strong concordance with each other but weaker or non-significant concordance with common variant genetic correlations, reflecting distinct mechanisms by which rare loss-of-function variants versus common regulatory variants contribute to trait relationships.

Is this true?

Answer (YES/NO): NO